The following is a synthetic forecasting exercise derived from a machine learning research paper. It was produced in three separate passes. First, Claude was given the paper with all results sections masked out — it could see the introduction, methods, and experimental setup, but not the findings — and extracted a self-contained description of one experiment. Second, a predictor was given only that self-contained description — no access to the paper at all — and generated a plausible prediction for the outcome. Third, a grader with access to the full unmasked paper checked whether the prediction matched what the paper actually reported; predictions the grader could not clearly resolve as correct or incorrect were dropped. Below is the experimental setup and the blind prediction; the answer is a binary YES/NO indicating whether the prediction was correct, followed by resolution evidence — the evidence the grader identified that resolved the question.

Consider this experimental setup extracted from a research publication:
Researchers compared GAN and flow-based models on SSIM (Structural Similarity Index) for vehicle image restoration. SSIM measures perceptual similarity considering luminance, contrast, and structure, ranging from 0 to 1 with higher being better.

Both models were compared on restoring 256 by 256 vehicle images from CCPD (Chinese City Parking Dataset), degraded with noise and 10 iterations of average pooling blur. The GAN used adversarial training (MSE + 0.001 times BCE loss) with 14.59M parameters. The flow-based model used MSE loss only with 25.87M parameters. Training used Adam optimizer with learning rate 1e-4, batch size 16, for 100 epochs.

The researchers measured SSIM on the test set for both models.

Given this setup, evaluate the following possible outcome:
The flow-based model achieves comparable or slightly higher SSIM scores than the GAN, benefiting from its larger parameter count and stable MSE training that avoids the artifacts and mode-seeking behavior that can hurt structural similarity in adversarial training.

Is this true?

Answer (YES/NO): NO